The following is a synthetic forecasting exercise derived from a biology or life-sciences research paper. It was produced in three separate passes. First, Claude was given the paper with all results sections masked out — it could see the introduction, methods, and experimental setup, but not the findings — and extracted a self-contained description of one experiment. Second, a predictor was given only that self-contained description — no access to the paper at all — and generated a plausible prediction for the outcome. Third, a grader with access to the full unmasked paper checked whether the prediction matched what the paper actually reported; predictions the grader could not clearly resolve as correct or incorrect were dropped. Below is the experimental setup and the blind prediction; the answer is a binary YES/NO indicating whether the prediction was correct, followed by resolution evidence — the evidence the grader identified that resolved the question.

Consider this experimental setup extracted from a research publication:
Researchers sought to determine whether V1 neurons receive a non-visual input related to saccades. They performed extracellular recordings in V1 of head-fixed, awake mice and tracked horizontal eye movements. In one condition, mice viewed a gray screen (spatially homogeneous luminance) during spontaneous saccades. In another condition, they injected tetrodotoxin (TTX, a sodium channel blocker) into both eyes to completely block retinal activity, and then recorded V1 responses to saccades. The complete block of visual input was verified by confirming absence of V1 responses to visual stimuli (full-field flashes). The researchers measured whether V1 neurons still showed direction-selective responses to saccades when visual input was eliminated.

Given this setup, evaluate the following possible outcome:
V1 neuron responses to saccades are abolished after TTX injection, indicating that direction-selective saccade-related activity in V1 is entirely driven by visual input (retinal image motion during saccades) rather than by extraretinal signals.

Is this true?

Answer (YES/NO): NO